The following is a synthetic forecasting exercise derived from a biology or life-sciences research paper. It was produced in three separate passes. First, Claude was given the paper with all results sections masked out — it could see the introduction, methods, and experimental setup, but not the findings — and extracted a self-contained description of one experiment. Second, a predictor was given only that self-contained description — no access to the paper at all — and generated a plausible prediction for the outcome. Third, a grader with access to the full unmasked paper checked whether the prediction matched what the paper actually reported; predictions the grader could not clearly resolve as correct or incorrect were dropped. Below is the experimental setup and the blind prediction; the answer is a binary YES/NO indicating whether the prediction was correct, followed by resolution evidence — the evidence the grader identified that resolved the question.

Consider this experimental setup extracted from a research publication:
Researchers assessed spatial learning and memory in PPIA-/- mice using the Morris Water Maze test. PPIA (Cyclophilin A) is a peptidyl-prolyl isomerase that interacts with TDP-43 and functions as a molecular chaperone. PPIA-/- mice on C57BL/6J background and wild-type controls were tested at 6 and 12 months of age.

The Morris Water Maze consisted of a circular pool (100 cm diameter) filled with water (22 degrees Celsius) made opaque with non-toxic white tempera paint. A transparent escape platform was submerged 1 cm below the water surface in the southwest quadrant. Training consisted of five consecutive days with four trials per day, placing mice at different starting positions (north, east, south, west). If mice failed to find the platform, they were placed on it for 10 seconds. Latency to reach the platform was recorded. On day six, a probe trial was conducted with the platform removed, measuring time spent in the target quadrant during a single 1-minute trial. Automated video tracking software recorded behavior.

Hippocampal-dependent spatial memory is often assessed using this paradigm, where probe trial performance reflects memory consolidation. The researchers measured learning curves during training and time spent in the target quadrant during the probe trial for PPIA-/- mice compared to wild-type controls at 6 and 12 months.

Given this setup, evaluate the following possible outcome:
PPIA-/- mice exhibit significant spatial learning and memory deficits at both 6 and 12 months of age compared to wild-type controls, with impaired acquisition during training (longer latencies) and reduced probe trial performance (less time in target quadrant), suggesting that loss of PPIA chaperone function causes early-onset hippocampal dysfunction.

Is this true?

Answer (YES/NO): NO